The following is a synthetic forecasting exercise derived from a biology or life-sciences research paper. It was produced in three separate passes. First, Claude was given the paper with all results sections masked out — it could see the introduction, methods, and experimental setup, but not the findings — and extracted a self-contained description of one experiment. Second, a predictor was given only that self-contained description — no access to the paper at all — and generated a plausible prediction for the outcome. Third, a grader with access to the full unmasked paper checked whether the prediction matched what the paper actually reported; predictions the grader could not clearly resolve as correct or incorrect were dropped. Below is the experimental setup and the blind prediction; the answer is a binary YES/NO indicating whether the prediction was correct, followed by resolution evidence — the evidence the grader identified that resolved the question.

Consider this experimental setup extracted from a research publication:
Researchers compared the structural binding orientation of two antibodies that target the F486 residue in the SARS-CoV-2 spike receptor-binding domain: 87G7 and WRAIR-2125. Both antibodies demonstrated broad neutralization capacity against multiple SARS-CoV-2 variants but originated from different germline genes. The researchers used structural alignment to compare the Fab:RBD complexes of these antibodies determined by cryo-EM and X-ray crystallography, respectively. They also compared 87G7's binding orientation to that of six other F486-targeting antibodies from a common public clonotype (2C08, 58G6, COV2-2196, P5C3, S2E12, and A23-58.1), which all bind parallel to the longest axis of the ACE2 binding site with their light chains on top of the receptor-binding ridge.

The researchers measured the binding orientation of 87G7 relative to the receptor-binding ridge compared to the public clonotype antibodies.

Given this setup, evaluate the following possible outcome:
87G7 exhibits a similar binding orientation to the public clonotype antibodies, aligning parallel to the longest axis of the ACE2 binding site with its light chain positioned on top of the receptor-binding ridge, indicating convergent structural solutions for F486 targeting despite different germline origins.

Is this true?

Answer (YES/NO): NO